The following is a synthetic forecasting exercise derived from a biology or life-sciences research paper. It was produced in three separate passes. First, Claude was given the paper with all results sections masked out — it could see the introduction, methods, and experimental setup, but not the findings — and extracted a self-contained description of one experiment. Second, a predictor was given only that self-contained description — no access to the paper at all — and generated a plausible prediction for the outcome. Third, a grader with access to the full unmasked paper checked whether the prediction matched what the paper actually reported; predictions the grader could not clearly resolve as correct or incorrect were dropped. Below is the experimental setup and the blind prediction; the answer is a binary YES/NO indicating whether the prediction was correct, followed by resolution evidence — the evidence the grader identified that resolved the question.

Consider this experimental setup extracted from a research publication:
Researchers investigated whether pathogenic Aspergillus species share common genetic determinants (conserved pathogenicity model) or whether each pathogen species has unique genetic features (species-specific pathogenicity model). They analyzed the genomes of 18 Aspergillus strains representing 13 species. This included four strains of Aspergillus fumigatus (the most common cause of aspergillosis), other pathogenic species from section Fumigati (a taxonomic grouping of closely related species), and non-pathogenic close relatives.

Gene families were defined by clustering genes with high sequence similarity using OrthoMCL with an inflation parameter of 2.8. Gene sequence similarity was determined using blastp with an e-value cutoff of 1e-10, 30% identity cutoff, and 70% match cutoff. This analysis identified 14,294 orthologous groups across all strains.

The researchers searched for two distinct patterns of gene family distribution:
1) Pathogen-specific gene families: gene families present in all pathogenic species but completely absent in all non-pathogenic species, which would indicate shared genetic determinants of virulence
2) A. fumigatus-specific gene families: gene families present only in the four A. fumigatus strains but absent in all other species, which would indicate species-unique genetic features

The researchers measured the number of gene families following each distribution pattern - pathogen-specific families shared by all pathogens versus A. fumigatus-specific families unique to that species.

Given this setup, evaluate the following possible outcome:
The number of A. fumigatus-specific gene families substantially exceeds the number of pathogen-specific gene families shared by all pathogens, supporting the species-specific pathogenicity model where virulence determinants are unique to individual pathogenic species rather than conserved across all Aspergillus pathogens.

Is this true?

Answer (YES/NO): YES